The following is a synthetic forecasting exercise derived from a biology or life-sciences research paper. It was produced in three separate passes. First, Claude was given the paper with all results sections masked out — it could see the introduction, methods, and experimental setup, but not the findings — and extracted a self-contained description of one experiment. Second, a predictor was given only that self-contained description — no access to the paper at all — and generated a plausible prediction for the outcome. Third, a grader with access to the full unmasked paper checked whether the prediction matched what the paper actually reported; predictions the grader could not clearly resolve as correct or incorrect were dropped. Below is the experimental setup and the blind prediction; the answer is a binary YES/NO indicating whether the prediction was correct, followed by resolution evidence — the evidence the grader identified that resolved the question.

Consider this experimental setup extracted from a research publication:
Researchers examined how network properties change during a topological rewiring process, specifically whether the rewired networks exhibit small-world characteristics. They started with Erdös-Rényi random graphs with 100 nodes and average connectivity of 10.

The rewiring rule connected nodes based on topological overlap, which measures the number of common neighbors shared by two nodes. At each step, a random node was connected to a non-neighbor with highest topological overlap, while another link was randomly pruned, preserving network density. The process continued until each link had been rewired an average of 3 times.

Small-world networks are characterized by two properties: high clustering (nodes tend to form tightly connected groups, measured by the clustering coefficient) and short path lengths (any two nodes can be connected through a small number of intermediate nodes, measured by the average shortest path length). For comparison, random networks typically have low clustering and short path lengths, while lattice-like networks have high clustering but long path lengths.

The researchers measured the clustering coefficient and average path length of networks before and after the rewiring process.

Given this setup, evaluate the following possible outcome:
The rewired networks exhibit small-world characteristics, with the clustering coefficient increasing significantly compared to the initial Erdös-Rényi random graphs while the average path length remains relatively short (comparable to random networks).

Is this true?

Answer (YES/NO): YES